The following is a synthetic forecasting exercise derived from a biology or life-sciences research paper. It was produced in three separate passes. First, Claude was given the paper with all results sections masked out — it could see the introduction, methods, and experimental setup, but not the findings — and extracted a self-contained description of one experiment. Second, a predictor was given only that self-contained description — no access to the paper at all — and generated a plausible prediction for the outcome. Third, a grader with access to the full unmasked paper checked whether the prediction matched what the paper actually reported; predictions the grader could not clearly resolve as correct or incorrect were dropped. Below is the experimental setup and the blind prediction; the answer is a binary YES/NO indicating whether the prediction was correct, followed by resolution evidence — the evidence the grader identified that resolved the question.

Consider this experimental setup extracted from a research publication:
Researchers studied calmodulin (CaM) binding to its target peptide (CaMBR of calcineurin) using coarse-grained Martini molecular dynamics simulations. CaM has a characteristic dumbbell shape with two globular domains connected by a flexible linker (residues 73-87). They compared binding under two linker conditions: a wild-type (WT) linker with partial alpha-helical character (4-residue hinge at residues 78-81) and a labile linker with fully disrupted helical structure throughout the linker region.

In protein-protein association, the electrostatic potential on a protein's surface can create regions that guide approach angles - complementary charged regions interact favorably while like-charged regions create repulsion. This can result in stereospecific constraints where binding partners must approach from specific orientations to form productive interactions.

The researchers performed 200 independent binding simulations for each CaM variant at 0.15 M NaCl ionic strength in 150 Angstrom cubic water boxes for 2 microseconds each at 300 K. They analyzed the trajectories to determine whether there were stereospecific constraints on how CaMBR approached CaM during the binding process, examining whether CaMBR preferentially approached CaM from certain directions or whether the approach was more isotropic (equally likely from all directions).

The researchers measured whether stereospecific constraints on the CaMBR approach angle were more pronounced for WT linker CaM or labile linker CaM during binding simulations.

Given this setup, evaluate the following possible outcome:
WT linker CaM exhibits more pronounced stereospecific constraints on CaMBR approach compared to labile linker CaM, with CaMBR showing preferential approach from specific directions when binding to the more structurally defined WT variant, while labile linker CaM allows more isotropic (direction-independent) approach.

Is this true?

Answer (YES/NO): YES